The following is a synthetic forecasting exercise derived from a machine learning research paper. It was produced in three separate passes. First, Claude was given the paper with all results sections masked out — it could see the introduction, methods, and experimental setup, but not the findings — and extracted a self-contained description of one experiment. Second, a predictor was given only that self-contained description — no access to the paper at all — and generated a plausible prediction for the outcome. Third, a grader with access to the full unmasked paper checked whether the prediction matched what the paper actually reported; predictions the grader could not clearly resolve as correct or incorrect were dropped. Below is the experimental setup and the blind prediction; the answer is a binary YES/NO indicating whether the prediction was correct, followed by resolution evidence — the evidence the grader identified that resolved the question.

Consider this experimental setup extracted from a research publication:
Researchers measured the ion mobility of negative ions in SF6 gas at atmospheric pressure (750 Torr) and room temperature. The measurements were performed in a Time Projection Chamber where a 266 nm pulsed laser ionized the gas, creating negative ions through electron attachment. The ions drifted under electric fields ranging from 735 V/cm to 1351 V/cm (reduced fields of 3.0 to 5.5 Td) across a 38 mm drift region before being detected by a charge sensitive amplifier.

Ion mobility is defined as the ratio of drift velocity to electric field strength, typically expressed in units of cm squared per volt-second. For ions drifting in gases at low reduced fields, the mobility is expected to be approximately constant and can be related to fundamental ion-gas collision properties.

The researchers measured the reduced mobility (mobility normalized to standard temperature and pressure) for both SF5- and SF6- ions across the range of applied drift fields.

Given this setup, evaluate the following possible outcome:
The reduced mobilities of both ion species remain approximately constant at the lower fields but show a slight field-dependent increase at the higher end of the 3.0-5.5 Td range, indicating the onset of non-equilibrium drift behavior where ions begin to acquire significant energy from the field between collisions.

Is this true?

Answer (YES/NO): NO